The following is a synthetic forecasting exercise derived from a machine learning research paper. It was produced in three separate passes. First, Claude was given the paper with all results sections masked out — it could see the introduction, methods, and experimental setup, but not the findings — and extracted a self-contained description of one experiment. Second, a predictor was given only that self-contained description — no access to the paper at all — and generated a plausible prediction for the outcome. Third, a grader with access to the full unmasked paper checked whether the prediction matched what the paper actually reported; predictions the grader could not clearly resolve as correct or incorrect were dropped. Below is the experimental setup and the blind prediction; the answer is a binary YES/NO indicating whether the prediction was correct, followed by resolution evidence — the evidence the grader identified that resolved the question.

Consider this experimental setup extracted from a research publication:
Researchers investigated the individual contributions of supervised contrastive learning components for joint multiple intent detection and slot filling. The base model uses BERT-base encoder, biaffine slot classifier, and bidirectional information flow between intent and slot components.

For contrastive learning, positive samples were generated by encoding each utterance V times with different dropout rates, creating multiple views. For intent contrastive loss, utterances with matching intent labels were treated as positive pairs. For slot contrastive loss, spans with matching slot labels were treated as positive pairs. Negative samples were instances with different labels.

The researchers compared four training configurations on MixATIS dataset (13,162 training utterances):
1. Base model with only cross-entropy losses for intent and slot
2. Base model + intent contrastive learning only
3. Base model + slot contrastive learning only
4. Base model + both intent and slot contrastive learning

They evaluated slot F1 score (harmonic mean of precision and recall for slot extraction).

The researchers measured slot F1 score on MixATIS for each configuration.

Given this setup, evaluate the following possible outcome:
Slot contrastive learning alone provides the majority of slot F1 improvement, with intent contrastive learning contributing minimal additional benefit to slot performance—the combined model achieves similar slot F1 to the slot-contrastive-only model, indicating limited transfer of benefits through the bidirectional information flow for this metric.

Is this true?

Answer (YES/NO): YES